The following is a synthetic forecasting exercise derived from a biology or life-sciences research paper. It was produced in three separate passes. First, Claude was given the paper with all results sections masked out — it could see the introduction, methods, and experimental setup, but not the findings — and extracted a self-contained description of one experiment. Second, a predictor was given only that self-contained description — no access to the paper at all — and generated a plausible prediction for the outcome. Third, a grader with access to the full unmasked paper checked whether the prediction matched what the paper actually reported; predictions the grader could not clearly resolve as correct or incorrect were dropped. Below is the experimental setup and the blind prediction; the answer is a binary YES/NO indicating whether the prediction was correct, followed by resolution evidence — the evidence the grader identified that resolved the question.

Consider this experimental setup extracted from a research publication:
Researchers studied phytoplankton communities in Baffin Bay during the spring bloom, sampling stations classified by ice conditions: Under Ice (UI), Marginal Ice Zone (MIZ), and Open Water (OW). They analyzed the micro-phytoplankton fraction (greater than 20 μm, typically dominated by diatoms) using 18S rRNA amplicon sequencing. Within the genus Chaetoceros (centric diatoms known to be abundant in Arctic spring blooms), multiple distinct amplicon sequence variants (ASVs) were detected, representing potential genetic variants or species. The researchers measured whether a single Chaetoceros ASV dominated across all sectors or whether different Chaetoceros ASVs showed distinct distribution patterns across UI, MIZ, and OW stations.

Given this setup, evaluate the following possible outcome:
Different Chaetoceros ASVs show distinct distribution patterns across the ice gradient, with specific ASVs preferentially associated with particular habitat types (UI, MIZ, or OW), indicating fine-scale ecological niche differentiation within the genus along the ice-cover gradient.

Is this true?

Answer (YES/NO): YES